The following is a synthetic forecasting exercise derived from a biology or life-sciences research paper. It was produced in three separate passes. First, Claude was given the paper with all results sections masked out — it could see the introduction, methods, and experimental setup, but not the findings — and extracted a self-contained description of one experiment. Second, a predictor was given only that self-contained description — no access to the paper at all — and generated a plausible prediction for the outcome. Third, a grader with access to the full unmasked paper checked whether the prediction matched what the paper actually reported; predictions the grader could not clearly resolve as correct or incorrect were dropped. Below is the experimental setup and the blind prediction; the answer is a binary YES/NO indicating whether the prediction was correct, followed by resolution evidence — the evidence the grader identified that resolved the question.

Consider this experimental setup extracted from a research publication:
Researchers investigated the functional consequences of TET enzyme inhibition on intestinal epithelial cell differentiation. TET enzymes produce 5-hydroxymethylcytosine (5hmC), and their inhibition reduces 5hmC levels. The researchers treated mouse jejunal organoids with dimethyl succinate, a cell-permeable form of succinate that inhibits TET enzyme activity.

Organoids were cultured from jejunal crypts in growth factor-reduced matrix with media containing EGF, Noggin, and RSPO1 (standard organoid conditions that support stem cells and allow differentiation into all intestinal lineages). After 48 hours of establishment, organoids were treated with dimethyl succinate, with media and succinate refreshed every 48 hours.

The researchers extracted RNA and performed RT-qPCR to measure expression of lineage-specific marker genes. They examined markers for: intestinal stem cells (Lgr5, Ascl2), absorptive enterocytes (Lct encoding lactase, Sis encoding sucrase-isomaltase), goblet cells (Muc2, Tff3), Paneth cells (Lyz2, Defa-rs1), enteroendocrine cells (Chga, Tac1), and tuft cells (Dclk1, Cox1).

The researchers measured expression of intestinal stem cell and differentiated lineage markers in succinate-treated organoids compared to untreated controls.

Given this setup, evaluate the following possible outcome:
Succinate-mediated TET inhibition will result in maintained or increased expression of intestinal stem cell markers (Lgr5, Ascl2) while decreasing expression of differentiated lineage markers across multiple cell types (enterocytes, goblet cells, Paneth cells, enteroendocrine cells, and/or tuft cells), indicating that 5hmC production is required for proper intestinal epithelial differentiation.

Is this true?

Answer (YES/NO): YES